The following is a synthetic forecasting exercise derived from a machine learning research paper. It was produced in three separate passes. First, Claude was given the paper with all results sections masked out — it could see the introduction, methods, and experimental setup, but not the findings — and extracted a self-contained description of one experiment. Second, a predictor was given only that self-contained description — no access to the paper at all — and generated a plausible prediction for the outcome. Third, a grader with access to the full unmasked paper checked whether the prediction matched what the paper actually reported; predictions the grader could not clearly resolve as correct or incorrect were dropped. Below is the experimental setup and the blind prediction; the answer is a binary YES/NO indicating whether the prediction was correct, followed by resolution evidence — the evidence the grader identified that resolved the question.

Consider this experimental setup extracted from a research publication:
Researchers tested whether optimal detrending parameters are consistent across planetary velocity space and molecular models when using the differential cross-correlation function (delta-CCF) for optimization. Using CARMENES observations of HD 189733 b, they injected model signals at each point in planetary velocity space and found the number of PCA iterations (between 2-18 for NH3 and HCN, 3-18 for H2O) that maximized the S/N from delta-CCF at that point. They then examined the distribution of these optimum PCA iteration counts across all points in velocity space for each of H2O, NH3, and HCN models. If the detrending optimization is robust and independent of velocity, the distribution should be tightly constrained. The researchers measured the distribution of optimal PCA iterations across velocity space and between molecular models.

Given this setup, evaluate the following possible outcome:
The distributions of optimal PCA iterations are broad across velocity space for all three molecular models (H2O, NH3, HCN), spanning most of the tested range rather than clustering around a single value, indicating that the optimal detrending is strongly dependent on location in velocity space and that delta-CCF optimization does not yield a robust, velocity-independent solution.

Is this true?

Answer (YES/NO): NO